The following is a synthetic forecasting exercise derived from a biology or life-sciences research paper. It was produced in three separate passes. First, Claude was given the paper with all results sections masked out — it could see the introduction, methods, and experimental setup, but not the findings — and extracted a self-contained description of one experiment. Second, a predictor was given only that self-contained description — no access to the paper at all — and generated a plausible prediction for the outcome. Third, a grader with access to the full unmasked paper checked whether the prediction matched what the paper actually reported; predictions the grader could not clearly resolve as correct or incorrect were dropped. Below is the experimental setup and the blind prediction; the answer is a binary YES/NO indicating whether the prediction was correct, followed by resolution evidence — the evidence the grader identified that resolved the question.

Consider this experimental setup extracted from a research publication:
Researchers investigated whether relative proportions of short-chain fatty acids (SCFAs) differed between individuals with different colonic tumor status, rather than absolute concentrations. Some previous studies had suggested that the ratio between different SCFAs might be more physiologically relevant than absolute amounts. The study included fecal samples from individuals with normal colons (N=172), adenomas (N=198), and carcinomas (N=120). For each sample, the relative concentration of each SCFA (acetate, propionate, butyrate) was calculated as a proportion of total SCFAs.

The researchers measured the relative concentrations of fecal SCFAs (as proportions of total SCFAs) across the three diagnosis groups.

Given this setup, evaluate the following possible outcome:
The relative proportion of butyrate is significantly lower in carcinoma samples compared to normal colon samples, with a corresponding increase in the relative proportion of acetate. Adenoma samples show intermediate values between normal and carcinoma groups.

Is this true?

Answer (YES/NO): NO